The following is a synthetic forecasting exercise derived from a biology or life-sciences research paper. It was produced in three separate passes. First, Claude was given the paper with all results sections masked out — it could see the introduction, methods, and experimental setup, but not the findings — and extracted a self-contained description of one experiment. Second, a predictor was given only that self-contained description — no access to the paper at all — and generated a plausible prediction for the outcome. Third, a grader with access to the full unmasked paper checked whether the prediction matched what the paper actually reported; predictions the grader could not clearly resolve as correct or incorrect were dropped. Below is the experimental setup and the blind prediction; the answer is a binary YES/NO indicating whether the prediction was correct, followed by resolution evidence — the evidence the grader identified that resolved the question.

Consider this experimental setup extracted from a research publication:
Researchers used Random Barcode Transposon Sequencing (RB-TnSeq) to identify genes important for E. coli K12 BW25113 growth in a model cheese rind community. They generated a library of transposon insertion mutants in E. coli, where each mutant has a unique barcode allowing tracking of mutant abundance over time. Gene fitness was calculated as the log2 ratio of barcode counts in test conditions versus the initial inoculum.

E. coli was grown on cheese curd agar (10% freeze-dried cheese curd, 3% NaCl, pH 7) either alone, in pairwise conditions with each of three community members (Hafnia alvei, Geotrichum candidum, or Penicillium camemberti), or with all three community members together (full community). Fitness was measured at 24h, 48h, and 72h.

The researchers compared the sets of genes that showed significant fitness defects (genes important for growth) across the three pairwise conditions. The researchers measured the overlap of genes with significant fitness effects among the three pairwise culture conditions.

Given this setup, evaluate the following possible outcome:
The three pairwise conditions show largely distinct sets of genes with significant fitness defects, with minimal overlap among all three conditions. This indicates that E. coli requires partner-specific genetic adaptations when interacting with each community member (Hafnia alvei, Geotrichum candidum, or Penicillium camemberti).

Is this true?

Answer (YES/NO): NO